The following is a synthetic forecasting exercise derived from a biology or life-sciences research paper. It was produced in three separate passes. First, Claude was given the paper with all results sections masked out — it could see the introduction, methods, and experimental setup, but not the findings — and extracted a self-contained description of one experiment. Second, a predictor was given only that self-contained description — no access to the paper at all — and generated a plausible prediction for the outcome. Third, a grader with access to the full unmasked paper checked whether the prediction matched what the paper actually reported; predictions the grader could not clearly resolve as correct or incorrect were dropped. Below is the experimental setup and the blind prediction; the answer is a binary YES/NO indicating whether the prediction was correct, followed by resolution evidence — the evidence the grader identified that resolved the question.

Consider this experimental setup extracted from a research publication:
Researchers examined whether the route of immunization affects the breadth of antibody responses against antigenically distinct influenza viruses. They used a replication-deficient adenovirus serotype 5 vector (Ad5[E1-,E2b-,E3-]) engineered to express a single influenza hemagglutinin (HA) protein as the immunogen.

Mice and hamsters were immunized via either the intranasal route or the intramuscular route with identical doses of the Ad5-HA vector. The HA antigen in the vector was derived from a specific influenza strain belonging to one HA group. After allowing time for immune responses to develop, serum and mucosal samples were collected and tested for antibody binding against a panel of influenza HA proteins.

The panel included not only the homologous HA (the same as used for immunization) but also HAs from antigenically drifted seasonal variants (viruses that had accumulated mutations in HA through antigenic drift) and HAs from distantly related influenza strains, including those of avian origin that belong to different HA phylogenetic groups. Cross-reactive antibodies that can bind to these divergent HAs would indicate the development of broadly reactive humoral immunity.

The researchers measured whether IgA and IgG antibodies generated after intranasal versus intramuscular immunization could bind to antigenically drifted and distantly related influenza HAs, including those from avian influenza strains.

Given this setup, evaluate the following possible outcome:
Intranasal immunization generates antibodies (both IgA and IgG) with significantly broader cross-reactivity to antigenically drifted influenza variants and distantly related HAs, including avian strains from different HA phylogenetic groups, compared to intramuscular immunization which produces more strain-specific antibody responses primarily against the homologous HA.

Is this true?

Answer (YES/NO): NO